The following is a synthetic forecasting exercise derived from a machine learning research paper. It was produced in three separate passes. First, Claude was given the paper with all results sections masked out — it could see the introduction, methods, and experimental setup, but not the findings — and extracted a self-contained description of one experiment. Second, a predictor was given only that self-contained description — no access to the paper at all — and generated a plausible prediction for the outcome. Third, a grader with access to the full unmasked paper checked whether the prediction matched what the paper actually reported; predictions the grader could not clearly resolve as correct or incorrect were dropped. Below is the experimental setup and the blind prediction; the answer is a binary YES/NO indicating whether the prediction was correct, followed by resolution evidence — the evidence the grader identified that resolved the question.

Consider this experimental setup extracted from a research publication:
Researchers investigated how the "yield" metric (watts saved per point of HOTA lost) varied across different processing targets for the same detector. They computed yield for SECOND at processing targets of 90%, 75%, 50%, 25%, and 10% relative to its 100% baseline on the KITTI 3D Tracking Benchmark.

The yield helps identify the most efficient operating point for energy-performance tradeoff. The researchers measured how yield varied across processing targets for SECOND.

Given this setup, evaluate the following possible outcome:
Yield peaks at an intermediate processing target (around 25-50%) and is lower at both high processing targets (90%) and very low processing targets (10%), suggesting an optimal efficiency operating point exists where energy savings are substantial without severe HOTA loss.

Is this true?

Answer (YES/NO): YES